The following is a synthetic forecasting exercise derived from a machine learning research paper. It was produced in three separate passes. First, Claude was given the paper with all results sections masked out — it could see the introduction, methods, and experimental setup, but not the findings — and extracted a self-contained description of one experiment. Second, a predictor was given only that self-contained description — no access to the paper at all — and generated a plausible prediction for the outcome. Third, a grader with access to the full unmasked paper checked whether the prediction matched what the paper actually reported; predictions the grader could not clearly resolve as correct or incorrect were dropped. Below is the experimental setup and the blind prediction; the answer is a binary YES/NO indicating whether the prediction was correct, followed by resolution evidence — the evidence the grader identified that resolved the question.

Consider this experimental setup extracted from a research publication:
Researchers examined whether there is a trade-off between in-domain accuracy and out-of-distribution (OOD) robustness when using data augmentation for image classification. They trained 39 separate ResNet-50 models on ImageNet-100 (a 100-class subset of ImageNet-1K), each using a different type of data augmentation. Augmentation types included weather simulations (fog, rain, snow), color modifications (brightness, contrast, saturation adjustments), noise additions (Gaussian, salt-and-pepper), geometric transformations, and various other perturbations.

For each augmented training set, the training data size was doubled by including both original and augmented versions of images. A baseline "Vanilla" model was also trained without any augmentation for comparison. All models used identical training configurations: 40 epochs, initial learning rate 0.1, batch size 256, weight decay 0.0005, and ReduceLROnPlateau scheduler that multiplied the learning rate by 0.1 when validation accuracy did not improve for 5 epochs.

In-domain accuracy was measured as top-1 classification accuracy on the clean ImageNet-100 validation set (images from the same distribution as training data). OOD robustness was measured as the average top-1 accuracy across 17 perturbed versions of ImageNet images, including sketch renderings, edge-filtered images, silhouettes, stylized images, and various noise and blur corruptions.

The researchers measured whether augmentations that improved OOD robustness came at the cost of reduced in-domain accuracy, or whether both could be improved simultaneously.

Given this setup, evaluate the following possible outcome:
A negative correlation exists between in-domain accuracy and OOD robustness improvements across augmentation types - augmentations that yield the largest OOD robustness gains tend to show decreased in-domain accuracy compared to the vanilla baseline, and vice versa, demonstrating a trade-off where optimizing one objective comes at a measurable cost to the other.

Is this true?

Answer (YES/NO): NO